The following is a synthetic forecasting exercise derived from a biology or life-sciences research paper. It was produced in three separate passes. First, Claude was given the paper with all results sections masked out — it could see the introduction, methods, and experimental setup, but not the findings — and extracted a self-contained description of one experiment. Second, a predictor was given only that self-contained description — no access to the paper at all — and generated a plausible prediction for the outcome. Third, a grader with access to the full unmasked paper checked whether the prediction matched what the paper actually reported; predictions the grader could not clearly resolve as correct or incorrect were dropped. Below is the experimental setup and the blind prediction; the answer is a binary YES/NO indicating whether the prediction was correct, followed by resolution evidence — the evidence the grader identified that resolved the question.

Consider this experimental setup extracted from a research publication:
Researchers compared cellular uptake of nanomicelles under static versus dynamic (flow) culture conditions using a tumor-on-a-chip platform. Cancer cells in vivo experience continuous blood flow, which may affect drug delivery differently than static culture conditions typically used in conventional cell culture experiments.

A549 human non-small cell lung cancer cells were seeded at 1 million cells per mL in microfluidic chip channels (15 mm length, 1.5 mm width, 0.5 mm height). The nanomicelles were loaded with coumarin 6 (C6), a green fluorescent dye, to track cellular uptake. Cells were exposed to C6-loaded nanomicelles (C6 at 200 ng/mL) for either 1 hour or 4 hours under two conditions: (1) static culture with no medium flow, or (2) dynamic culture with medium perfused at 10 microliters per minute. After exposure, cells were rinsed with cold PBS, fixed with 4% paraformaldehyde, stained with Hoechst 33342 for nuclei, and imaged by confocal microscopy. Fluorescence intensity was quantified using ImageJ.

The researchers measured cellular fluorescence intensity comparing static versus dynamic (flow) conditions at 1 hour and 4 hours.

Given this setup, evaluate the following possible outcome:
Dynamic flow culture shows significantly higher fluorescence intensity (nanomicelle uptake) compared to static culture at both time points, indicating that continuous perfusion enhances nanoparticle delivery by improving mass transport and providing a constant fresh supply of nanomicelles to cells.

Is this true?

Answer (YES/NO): NO